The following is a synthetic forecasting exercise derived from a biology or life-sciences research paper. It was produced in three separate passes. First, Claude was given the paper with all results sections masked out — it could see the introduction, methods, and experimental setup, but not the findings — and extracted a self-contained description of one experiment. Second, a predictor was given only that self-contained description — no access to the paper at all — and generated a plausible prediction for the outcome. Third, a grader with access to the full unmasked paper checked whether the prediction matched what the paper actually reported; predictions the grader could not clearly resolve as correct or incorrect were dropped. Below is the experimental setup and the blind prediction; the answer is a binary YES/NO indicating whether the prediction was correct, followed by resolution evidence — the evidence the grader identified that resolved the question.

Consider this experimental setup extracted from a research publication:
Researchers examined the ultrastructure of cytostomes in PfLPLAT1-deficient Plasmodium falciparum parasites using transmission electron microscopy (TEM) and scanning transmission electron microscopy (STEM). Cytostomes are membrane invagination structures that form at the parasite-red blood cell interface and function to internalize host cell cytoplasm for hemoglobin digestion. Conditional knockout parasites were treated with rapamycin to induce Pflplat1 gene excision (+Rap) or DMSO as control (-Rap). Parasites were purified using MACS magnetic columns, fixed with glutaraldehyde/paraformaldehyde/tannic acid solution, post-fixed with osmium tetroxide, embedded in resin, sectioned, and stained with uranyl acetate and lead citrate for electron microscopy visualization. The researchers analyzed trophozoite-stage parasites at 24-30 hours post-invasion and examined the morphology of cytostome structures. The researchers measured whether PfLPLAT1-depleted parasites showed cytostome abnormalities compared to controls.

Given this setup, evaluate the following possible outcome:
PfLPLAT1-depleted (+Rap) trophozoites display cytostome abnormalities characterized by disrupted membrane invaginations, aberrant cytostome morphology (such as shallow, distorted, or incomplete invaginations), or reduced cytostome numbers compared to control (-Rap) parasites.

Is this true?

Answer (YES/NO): NO